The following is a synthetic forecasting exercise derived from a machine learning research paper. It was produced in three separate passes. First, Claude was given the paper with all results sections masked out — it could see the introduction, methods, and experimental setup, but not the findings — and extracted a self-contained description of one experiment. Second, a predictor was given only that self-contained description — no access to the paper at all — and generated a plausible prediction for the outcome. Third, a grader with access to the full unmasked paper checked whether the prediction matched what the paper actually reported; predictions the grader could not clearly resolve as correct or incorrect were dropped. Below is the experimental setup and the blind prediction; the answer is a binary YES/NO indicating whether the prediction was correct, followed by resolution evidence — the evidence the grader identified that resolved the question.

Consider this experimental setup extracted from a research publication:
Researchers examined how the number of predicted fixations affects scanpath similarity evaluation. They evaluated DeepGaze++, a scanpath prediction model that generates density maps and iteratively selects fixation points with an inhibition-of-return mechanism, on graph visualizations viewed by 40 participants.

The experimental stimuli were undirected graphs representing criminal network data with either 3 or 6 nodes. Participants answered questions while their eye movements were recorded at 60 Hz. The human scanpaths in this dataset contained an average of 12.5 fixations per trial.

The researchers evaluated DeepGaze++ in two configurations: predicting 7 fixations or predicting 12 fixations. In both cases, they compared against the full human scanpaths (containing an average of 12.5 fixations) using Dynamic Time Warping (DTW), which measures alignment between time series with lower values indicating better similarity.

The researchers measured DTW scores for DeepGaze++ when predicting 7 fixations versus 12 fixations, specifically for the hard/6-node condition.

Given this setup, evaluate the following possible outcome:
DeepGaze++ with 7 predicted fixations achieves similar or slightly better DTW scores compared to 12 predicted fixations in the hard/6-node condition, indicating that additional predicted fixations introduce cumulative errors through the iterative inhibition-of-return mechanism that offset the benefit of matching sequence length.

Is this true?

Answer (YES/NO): YES